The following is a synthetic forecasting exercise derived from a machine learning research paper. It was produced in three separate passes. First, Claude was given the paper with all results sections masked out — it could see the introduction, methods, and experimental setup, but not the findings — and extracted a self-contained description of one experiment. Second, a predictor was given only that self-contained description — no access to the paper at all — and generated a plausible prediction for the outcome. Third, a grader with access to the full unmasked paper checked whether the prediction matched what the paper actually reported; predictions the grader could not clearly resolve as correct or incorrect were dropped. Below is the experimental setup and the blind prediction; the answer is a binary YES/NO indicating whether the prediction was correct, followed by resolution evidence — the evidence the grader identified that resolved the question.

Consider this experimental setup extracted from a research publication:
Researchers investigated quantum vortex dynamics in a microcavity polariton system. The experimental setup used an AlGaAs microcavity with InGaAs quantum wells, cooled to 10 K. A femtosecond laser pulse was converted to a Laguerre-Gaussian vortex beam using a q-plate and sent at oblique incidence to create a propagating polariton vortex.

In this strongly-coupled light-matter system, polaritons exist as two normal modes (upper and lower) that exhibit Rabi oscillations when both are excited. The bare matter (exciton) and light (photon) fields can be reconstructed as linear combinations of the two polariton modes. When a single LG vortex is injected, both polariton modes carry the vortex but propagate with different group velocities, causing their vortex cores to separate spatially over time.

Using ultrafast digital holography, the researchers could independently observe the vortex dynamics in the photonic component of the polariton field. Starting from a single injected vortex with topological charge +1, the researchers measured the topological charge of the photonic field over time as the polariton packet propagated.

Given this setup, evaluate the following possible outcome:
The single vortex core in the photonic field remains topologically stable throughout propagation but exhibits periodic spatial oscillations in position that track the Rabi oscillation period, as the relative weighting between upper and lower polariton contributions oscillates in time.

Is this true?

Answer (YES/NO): NO